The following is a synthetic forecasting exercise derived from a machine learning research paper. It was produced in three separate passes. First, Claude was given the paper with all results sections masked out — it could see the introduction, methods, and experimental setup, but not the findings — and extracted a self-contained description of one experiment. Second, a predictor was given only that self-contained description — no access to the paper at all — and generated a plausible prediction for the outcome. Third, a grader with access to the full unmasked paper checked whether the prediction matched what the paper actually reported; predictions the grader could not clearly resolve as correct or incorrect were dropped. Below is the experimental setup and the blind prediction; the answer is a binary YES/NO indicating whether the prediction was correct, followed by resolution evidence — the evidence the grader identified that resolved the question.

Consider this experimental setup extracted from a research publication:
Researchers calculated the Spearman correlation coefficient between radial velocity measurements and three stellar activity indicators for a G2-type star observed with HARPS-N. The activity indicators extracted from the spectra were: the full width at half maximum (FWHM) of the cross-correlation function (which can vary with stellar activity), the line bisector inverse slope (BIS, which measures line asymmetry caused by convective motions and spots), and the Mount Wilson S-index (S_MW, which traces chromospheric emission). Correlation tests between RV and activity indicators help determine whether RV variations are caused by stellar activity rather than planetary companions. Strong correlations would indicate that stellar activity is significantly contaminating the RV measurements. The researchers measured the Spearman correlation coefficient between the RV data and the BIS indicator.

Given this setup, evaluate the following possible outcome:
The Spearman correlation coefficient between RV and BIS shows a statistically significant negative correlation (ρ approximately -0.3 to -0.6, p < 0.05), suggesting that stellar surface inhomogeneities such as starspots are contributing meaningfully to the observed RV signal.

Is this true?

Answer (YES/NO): NO